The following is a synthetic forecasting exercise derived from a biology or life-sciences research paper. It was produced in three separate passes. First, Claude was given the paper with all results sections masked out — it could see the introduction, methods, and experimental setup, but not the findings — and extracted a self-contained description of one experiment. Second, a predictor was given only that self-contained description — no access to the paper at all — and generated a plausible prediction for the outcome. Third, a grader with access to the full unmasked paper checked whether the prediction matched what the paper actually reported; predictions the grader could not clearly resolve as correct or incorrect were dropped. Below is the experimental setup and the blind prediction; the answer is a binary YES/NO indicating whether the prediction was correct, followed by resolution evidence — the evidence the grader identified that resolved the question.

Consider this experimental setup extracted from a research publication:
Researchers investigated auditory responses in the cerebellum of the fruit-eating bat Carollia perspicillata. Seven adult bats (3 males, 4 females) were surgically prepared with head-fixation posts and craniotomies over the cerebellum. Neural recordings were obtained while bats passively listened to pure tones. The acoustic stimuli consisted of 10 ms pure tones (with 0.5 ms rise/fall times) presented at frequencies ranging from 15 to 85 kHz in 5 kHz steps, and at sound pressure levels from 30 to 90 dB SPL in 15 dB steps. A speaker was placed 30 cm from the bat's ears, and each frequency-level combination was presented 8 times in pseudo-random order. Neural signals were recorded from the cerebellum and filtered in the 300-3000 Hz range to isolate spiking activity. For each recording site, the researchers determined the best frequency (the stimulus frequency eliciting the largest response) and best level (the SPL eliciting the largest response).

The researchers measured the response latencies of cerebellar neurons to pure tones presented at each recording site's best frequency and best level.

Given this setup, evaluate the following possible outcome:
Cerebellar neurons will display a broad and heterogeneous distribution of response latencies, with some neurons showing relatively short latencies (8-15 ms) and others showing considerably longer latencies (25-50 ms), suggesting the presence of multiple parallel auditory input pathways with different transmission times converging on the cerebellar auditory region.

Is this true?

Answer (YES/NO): NO